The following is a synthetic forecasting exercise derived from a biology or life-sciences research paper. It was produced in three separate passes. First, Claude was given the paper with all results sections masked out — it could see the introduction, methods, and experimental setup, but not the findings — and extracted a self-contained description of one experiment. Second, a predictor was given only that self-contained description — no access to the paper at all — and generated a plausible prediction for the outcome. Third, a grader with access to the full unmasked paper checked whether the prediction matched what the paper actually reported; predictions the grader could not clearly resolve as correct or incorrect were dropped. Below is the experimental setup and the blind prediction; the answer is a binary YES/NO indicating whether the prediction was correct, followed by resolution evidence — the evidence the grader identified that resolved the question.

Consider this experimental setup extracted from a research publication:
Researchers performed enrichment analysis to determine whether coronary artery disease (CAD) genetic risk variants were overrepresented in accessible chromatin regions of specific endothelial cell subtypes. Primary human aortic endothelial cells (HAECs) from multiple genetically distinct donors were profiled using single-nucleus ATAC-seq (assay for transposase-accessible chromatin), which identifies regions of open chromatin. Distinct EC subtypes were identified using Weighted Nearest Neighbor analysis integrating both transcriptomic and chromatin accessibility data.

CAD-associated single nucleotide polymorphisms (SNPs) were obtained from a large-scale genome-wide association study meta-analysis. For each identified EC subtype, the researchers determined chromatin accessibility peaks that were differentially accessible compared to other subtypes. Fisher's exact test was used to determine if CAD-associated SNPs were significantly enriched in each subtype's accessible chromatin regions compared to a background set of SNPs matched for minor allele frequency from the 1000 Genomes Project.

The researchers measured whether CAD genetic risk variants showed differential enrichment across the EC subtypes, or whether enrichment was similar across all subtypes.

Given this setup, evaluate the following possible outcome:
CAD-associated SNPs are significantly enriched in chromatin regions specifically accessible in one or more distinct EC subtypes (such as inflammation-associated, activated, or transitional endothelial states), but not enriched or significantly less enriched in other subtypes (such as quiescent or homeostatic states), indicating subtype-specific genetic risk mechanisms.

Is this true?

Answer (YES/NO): YES